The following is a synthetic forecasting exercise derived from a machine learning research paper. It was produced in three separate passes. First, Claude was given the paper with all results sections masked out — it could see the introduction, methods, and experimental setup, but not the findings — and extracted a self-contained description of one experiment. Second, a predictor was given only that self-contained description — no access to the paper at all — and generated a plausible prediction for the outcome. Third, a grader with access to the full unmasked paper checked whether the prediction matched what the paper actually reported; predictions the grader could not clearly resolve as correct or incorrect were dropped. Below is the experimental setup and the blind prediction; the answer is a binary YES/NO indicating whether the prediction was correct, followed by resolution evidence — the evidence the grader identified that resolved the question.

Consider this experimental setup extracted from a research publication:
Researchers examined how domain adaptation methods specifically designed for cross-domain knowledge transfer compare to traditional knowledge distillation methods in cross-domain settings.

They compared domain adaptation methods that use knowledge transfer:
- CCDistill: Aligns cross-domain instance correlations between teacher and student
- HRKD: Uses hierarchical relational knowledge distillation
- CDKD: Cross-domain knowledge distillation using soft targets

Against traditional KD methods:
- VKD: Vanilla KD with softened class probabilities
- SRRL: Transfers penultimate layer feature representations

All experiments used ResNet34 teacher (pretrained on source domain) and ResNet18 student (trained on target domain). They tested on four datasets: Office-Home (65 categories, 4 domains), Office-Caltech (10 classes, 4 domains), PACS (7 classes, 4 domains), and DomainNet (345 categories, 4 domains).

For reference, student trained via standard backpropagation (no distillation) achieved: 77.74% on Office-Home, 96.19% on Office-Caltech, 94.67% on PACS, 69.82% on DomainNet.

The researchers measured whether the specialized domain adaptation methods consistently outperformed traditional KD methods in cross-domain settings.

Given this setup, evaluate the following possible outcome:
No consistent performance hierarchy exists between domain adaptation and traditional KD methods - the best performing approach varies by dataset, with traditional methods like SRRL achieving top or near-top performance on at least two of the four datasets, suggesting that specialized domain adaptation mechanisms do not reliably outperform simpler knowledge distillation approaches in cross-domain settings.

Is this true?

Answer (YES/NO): YES